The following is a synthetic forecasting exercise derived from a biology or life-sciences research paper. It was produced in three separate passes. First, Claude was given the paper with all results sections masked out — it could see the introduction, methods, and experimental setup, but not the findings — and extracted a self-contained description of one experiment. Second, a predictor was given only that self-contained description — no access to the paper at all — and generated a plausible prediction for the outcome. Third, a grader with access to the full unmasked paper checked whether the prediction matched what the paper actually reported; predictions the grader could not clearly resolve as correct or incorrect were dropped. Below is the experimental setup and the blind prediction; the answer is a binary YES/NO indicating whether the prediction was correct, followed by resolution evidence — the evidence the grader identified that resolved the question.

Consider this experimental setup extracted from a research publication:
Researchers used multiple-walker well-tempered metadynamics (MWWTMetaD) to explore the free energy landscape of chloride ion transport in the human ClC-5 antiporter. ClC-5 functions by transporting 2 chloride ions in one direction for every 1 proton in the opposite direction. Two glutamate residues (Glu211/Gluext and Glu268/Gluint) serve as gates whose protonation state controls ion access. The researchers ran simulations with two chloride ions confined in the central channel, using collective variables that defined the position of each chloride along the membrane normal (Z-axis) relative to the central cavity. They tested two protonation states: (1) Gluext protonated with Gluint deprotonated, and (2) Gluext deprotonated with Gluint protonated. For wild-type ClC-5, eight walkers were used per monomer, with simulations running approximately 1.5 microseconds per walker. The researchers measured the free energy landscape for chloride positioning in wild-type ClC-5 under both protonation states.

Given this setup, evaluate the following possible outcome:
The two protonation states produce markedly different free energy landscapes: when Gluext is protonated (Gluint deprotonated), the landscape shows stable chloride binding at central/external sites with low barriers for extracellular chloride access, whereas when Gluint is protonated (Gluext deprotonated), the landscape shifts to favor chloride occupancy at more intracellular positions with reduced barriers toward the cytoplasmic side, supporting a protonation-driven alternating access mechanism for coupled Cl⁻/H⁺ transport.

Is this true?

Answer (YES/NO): YES